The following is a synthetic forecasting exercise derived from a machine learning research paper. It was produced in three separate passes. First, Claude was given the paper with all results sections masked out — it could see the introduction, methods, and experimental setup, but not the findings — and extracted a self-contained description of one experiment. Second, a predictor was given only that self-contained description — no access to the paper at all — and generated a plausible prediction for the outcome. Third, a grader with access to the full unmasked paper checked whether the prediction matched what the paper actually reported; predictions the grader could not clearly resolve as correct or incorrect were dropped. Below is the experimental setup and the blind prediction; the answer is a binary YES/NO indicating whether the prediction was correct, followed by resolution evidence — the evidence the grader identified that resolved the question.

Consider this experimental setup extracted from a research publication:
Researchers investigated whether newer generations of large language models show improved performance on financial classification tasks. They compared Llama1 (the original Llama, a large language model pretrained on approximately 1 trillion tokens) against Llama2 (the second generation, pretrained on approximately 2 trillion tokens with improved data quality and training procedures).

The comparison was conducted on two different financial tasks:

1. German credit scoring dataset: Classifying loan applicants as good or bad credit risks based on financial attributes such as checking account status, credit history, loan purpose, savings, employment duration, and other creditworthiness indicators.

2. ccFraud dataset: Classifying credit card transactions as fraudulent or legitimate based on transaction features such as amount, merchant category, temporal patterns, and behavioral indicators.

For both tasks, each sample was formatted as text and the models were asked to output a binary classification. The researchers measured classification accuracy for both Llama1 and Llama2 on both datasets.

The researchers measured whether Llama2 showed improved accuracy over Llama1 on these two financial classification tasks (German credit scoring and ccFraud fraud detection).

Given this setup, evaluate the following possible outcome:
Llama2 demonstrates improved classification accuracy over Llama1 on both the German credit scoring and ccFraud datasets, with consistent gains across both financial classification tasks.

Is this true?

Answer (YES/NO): NO